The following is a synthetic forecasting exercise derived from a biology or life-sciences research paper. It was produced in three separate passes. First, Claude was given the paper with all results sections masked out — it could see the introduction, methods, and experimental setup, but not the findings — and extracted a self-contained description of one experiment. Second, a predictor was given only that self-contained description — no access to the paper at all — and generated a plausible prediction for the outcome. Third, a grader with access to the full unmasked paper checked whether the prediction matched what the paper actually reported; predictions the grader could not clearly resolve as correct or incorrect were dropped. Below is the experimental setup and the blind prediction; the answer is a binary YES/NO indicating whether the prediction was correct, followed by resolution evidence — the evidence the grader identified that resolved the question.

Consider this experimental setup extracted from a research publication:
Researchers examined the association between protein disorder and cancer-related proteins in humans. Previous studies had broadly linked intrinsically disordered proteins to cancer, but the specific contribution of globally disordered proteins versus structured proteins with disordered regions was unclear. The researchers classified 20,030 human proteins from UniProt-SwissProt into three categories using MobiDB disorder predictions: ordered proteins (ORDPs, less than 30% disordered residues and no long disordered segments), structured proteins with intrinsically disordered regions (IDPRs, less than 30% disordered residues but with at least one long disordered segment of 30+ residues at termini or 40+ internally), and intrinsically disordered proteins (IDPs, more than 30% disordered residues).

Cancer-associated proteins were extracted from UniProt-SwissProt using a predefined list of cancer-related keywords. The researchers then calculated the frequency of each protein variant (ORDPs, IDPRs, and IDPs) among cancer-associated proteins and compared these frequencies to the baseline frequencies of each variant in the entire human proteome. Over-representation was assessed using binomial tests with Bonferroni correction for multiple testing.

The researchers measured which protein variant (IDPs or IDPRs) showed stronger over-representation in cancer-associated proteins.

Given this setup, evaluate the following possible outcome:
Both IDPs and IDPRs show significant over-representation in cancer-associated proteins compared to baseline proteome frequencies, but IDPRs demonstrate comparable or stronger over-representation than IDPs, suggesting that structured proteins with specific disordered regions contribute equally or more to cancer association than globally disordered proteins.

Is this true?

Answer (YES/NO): NO